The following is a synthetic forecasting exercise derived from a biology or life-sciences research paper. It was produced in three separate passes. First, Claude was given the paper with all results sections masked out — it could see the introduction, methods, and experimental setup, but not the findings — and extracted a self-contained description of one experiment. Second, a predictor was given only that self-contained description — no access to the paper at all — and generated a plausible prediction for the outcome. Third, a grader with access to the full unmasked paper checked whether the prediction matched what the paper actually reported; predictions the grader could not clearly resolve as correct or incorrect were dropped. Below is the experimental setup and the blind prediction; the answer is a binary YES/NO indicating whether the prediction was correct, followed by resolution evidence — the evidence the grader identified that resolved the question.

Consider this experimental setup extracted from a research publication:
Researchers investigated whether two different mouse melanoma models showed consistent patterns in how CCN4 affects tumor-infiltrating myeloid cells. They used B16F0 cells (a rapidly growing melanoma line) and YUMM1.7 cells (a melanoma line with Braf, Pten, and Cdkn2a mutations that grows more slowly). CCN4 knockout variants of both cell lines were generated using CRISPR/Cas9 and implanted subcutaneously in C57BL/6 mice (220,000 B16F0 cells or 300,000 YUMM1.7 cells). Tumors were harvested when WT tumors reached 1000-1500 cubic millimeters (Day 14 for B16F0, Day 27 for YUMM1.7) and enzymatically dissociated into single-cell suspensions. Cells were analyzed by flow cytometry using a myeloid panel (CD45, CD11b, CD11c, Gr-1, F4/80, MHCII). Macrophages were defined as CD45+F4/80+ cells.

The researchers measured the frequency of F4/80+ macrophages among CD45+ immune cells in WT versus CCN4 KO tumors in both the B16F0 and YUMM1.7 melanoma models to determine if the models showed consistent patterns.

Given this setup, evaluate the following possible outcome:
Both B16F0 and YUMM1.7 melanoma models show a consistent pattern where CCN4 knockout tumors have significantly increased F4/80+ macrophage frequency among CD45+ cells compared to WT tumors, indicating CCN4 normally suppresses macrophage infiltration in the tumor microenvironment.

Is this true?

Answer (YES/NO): NO